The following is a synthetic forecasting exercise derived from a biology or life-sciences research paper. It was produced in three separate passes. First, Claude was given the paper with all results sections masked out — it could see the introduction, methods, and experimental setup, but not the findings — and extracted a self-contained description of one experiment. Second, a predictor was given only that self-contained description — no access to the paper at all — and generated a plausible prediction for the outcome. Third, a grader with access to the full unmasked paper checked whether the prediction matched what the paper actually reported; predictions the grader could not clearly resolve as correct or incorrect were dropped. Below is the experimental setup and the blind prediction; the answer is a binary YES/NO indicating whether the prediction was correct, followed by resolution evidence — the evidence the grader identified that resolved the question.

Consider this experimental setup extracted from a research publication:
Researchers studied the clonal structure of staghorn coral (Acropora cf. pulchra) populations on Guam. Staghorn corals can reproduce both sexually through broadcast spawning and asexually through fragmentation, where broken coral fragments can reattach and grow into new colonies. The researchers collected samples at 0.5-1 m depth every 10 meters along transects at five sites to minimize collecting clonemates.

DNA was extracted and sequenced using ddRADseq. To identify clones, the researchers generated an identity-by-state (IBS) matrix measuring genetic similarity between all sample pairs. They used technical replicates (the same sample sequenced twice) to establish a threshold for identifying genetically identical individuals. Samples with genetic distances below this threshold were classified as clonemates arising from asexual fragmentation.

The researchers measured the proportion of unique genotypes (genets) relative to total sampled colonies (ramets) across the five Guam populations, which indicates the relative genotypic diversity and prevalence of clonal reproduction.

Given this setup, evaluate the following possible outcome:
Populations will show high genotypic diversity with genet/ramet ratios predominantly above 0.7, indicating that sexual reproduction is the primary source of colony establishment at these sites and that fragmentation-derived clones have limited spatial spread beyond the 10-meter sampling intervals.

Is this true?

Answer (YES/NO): NO